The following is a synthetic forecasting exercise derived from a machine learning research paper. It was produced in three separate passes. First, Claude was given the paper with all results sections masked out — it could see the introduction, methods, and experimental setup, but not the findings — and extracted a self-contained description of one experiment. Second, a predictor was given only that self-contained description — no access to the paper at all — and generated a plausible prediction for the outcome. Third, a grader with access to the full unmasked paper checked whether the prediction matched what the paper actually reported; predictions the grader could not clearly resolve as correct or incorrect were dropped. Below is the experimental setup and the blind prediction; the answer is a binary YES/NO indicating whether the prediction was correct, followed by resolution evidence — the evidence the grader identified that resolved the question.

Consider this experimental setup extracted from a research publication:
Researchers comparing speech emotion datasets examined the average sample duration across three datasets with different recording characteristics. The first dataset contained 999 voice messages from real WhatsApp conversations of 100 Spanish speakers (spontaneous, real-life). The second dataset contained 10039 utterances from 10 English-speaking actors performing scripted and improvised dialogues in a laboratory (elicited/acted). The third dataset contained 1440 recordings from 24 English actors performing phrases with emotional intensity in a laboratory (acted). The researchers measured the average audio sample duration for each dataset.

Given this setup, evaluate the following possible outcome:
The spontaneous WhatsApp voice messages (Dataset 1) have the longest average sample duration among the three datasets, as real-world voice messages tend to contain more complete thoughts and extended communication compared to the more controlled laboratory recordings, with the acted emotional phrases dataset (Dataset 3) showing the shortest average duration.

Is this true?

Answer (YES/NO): YES